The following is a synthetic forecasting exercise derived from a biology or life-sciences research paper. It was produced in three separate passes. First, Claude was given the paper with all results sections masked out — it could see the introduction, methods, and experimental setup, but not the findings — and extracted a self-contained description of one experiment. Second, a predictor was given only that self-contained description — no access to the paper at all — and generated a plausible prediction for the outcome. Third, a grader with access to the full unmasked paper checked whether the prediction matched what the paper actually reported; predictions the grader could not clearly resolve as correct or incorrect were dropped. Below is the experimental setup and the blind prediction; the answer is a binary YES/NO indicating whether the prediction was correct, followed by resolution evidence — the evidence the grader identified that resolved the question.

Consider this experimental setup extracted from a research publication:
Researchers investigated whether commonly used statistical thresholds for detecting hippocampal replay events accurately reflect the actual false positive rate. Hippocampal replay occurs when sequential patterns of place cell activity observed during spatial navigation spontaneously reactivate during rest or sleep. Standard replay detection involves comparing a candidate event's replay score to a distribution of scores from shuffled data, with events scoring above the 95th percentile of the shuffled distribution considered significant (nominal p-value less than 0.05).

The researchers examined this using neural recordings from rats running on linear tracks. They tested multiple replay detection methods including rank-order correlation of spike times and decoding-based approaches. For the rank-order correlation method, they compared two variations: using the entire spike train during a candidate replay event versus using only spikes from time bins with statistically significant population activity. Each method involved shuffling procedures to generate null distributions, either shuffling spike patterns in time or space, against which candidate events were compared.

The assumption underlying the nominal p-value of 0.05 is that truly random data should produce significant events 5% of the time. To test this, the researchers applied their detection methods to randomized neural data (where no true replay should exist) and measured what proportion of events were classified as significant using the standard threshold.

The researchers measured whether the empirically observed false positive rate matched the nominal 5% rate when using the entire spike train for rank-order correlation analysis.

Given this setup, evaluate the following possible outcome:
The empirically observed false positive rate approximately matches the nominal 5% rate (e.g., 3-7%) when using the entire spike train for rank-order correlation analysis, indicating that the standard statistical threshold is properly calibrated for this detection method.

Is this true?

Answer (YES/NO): NO